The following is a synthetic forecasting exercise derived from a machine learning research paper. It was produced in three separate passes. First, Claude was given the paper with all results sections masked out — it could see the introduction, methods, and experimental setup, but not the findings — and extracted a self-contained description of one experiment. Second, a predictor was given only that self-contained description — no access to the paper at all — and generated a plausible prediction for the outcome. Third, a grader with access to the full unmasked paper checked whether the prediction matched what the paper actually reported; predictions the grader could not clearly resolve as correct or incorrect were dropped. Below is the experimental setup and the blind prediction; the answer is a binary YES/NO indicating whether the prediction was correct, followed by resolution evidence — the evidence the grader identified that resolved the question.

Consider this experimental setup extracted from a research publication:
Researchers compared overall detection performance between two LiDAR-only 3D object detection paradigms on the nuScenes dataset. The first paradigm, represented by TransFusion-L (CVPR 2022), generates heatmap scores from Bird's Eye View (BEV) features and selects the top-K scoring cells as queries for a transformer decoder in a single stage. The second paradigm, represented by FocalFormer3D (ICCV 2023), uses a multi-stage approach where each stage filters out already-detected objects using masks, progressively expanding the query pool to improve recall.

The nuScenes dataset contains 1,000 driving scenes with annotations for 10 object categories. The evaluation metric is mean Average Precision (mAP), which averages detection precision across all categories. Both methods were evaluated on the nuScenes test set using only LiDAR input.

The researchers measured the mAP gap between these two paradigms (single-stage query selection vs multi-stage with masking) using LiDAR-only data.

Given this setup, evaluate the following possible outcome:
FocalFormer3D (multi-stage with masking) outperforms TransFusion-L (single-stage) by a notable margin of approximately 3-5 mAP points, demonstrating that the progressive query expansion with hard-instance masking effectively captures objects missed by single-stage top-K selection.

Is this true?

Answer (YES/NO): YES